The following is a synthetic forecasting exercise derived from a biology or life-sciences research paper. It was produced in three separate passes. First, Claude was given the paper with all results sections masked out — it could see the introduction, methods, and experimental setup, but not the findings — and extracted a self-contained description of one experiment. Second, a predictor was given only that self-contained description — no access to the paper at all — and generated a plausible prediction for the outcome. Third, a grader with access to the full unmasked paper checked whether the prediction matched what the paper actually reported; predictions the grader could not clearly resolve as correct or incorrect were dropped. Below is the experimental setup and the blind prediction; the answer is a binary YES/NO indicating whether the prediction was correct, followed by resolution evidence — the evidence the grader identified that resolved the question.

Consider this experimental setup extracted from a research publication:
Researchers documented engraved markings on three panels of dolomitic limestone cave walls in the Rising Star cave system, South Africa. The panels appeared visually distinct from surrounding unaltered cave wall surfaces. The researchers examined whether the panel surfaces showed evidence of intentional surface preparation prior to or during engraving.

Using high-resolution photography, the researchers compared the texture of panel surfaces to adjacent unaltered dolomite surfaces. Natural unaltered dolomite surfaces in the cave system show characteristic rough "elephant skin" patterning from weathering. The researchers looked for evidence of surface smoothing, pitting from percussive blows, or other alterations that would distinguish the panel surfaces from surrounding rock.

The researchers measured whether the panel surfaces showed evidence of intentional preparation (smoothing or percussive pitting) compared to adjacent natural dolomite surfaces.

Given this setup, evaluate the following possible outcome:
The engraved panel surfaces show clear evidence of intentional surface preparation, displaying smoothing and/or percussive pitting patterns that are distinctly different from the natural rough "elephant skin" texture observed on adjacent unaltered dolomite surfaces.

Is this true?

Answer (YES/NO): YES